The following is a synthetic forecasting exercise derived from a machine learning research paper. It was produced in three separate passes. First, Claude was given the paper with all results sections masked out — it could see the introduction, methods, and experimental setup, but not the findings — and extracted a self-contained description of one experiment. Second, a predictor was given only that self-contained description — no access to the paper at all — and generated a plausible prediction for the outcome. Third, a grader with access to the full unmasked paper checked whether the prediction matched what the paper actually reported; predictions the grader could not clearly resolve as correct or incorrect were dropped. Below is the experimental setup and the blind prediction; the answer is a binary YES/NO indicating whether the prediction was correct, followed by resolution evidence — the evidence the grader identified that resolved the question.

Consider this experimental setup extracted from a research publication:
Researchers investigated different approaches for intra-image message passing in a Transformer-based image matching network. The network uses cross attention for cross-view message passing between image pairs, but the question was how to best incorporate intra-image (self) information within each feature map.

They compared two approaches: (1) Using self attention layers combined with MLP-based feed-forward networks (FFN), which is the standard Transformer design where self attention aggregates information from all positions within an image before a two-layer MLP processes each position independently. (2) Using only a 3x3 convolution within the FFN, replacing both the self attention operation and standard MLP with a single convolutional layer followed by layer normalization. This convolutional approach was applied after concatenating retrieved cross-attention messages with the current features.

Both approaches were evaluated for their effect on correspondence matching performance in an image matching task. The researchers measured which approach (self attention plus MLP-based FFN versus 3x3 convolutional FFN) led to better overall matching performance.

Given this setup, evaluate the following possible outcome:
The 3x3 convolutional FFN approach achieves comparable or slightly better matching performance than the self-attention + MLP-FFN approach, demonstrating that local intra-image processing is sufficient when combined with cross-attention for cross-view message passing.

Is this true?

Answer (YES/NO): YES